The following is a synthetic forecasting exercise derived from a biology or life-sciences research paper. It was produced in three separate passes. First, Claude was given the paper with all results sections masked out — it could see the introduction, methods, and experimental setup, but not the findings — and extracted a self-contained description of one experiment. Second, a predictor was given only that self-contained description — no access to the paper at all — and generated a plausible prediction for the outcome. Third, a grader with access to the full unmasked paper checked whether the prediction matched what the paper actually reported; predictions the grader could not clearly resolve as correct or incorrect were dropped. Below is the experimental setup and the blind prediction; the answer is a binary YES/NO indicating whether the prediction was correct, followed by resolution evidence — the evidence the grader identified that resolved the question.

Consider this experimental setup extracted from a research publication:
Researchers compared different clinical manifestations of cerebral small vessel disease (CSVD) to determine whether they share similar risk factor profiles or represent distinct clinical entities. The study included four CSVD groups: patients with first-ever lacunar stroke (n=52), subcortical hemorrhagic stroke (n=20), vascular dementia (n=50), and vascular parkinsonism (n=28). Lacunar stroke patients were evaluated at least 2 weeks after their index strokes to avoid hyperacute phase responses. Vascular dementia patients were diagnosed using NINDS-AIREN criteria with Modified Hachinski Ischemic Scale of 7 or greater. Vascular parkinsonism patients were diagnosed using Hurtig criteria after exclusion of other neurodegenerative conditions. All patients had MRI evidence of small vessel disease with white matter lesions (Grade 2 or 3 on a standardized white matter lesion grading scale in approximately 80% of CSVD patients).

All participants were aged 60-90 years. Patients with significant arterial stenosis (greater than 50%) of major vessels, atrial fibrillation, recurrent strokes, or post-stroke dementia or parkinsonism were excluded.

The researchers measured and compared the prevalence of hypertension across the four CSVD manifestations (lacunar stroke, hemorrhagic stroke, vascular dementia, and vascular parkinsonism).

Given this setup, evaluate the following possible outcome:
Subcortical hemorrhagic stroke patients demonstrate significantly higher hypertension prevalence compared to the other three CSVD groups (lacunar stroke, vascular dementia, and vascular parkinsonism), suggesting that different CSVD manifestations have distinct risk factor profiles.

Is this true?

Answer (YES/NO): NO